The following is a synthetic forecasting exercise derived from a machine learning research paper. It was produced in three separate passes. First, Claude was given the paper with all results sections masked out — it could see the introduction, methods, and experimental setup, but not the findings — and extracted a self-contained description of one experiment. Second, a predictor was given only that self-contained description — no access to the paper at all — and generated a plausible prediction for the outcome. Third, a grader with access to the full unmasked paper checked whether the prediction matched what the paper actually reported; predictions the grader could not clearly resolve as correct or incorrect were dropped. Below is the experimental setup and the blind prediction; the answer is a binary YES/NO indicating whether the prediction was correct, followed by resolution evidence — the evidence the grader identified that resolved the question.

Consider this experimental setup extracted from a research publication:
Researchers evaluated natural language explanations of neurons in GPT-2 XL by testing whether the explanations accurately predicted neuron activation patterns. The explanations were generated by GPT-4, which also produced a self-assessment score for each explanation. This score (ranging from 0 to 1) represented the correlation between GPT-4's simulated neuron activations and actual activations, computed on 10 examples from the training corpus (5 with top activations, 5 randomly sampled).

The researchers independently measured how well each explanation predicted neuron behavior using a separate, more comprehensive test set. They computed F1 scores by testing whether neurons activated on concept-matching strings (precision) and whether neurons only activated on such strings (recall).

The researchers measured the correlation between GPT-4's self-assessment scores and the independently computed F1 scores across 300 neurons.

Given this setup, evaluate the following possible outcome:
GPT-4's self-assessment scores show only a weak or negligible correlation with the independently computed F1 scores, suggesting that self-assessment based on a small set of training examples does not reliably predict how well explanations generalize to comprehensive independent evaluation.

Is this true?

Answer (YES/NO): YES